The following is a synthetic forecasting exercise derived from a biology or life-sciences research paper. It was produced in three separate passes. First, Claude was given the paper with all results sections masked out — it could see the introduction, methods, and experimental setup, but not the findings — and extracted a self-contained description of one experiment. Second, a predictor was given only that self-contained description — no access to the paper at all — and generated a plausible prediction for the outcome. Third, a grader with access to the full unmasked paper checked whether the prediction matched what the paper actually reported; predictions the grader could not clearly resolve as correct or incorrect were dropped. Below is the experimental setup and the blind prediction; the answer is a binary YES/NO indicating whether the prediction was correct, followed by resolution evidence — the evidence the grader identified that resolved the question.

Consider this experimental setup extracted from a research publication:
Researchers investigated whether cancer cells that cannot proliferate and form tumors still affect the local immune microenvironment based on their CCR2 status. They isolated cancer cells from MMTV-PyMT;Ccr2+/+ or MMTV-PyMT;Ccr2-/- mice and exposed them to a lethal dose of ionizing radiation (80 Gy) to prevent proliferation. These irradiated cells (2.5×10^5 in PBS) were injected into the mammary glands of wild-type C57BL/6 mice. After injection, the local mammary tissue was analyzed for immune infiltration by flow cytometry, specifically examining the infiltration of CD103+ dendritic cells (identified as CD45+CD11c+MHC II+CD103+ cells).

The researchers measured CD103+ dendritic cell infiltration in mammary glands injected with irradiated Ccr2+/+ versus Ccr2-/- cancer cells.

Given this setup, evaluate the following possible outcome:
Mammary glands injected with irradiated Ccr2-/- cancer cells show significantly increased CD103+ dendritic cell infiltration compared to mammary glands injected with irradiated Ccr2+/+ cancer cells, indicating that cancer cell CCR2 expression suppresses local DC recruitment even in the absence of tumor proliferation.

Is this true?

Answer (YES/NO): YES